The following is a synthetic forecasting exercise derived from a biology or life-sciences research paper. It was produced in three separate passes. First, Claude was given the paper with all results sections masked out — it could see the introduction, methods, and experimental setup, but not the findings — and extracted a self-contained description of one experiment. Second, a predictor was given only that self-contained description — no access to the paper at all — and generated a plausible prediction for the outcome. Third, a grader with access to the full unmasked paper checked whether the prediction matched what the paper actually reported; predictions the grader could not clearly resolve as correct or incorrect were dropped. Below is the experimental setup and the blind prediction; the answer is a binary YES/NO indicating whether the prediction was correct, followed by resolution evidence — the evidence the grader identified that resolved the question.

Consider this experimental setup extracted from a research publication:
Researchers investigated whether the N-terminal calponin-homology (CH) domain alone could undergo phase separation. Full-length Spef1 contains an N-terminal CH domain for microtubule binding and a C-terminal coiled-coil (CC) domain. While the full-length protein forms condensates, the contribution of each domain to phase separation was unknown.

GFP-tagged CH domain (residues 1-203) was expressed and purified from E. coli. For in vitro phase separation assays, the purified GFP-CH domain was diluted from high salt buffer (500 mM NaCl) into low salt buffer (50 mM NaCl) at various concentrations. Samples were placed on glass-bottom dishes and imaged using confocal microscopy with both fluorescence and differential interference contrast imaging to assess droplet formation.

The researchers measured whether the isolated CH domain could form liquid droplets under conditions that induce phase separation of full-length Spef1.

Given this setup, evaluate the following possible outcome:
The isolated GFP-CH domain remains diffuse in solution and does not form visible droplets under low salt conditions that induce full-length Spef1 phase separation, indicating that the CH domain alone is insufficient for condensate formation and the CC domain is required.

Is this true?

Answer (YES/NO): YES